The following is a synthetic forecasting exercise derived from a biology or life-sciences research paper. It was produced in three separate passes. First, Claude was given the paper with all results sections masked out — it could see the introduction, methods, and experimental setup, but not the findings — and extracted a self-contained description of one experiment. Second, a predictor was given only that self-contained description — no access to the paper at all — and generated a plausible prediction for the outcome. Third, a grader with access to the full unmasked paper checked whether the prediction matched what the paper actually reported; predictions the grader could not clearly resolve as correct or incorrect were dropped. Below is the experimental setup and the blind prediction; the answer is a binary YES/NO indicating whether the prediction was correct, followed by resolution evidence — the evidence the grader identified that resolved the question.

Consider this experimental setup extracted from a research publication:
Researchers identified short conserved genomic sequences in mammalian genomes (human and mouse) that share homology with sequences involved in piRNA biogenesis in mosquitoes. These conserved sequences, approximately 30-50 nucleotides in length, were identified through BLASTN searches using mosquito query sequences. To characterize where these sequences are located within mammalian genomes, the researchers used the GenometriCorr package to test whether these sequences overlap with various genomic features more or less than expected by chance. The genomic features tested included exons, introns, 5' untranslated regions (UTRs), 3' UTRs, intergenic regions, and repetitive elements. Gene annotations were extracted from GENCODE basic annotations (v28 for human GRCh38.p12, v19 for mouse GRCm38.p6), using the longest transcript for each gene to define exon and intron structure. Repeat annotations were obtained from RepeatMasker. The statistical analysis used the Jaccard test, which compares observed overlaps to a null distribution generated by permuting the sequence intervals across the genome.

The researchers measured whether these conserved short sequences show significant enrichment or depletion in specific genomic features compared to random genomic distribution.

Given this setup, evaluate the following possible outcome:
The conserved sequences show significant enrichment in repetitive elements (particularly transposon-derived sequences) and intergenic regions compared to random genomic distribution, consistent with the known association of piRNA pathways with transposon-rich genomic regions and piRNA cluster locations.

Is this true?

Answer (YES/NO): NO